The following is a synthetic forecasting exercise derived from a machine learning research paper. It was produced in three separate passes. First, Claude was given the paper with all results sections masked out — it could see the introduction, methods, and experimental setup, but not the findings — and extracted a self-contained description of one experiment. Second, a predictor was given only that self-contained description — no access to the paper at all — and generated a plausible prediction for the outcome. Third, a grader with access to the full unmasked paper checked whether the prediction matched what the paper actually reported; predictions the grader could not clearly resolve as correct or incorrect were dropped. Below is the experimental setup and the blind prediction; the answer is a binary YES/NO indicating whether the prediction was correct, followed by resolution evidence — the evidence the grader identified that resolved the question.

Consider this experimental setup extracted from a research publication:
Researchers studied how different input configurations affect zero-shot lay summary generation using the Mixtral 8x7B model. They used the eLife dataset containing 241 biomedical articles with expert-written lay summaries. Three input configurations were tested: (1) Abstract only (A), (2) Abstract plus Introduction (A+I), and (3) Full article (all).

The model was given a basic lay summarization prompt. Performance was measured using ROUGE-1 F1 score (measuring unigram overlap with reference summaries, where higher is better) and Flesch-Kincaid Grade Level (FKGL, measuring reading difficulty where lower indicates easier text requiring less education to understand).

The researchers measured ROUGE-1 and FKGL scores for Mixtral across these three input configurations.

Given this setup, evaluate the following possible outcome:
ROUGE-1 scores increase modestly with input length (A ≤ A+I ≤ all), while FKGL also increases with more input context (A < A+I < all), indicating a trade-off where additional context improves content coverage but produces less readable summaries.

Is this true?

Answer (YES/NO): NO